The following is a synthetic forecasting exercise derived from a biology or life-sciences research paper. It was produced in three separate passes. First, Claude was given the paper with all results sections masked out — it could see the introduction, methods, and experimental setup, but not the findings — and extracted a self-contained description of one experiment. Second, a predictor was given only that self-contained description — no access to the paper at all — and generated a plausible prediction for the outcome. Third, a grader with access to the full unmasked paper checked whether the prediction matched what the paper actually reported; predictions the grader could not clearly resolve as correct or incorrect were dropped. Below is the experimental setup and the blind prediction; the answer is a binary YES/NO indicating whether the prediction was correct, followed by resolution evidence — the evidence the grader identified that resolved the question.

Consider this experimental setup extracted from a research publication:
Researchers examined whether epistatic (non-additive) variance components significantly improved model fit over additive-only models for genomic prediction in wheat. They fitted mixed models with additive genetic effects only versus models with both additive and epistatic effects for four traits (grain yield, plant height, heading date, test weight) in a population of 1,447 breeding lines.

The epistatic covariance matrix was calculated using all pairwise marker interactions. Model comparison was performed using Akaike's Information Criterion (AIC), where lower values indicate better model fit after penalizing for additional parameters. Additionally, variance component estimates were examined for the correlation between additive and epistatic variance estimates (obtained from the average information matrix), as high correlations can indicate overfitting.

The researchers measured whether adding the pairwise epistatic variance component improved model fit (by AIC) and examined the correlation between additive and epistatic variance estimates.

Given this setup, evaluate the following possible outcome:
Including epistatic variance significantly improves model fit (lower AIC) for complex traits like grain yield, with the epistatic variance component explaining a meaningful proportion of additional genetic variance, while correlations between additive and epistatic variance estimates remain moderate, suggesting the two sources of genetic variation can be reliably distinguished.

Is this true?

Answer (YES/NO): NO